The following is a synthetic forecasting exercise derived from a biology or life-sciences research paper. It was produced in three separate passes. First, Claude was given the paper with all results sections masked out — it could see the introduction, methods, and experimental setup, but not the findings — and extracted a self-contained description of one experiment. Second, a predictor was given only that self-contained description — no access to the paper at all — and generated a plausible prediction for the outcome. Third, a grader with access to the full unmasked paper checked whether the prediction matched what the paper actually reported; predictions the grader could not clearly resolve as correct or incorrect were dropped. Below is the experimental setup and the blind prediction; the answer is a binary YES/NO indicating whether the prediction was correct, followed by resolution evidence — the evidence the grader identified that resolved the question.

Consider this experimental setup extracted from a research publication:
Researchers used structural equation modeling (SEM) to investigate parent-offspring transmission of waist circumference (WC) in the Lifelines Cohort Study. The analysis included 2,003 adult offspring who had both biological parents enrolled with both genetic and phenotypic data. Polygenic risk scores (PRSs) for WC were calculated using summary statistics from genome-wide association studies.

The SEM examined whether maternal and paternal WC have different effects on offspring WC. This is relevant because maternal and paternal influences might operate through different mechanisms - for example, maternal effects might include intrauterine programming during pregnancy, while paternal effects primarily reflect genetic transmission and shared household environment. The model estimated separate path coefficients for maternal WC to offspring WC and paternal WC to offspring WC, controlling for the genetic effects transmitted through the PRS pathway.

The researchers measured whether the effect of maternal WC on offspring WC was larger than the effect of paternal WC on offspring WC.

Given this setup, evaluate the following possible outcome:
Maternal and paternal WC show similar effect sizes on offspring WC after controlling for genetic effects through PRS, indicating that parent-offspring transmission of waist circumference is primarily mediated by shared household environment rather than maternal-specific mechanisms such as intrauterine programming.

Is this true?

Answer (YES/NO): NO